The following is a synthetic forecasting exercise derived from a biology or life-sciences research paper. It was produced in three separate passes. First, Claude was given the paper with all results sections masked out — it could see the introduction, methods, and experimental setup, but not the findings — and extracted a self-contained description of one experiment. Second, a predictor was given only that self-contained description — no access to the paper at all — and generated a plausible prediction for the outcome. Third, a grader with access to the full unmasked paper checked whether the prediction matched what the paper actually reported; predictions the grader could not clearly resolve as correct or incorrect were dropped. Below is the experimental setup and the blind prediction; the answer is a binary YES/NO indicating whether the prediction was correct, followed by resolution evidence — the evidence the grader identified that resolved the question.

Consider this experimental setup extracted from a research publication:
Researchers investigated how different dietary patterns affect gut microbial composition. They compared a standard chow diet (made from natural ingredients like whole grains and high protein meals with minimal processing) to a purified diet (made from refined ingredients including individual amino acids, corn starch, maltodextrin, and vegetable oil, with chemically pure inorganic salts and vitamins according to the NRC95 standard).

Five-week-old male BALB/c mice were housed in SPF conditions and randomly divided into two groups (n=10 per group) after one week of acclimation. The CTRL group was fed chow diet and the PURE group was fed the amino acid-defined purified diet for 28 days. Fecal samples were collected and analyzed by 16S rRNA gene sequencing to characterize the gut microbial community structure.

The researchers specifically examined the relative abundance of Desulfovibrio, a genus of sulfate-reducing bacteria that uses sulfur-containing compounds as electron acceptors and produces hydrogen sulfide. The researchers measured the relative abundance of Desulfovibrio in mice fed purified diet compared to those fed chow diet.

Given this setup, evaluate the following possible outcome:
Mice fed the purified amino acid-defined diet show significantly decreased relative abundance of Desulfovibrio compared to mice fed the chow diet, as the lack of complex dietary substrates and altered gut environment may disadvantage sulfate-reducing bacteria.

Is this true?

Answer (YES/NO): NO